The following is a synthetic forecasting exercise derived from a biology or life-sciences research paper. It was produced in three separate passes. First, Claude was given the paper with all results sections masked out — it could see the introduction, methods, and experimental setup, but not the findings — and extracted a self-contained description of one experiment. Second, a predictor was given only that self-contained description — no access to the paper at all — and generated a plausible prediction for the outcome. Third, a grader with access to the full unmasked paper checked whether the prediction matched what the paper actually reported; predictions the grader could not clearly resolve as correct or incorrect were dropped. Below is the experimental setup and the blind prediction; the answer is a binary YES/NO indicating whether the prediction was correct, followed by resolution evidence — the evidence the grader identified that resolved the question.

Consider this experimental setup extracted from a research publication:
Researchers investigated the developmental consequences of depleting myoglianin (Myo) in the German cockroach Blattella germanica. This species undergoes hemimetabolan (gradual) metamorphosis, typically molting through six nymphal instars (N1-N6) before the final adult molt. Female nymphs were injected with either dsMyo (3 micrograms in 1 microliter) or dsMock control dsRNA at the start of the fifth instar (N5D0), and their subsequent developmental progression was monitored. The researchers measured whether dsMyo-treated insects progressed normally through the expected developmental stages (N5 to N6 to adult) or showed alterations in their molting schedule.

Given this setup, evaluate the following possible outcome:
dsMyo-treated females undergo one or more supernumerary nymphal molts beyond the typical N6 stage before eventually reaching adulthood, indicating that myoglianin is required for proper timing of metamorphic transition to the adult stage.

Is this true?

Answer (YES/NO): YES